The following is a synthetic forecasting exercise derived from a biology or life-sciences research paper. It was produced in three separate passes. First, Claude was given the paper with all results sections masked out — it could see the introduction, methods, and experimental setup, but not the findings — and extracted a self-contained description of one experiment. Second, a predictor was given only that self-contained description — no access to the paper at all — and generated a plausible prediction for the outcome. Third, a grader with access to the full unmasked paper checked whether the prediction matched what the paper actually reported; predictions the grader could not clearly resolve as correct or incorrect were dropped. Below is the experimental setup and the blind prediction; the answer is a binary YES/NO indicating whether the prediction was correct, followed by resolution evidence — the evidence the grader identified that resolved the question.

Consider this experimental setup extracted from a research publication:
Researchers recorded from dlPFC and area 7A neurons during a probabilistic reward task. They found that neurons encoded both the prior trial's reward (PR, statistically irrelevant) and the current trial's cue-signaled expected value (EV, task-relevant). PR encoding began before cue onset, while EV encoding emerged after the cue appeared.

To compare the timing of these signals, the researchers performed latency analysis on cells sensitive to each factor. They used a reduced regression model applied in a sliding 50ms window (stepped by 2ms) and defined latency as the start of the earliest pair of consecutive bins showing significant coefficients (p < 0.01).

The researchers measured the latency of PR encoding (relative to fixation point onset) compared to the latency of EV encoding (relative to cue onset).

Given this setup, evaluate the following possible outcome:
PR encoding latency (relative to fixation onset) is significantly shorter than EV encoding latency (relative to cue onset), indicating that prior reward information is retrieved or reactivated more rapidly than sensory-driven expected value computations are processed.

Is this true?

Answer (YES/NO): YES